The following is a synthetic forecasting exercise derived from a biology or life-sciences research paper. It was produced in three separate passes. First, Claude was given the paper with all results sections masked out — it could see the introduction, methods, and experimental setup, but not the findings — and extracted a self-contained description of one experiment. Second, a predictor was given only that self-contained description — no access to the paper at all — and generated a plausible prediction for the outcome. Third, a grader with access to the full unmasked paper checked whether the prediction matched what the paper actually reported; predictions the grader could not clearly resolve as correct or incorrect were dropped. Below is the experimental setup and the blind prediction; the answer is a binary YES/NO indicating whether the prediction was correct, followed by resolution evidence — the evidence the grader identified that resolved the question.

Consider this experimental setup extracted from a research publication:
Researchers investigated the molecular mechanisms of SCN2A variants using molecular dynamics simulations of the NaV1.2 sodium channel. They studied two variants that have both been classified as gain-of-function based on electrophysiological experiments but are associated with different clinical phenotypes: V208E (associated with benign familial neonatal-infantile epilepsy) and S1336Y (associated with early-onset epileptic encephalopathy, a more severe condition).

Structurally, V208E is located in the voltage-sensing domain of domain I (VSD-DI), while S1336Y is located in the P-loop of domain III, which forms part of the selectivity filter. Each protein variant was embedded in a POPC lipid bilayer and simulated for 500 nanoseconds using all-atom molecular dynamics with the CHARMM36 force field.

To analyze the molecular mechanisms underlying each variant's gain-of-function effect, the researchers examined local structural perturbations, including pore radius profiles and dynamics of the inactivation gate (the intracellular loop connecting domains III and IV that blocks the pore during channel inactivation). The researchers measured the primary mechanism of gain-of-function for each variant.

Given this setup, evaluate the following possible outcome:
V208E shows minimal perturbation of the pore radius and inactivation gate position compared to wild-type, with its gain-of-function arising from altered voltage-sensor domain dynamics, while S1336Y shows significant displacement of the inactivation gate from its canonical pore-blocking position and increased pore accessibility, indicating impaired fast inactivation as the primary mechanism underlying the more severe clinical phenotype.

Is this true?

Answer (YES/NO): NO